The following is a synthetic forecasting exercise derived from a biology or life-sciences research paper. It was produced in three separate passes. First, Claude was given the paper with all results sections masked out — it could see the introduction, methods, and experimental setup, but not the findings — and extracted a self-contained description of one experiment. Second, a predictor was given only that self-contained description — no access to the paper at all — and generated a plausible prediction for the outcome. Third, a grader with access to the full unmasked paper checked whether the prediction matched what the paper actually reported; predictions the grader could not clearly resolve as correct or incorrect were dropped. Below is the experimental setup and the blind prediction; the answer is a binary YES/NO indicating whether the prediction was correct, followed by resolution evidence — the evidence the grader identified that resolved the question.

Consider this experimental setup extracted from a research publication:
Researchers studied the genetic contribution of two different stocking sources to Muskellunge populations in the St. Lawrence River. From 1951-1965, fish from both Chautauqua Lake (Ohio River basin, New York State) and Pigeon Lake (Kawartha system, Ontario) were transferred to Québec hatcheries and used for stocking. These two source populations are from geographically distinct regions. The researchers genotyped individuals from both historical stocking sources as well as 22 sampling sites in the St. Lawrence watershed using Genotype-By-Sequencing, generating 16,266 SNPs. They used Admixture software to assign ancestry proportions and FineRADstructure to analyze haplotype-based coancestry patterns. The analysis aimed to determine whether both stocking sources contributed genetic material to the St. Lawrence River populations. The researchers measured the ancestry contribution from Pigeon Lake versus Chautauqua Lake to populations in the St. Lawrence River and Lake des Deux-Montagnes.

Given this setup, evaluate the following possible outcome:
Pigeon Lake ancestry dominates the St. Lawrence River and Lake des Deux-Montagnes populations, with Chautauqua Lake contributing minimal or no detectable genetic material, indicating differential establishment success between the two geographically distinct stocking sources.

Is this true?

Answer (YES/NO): NO